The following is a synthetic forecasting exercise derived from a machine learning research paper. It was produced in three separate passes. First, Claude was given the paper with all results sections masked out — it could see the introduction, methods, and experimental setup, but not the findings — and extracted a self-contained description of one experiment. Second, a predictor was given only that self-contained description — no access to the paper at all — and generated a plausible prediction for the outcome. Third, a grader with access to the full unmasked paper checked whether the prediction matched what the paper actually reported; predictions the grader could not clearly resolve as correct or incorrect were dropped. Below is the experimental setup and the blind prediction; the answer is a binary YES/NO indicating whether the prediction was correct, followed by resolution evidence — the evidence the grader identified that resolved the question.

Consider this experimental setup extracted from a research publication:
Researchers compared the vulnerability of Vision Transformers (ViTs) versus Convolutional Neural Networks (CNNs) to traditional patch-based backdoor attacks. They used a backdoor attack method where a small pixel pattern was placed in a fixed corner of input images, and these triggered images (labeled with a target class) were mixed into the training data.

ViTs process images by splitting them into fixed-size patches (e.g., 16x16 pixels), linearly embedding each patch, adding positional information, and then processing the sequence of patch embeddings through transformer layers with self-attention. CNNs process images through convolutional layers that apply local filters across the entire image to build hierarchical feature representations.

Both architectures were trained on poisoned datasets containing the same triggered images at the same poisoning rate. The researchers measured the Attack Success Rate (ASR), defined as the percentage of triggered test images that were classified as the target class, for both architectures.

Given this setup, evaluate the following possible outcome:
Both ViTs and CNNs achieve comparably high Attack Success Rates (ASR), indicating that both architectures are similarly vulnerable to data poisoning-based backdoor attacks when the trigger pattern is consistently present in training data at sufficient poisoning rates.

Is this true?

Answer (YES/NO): NO